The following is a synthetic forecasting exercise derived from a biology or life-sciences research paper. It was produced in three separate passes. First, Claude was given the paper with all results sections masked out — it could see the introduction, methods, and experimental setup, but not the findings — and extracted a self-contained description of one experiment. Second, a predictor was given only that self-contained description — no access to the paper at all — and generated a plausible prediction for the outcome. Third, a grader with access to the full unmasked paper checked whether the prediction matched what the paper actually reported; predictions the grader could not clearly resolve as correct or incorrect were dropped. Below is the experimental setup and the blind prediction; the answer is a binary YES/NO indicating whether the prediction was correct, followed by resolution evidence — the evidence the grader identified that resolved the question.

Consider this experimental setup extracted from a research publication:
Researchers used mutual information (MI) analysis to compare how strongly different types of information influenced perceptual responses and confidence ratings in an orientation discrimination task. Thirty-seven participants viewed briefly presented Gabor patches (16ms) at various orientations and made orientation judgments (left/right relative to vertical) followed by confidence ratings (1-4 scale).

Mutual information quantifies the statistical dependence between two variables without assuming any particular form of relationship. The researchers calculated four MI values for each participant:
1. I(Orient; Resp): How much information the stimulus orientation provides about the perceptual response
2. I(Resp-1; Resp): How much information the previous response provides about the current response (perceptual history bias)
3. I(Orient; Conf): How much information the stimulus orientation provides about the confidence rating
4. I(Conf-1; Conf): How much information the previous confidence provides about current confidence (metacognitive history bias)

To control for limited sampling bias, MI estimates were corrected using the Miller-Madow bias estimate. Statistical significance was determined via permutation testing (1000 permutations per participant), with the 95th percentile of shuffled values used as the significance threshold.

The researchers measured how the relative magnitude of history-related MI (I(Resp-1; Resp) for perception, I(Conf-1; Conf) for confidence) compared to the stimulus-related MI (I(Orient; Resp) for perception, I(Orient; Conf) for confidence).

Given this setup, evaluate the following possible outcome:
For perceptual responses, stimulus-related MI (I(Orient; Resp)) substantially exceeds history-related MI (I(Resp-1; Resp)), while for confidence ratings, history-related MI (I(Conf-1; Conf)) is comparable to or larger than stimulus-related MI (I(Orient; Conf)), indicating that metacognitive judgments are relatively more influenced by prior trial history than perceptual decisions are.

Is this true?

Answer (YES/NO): YES